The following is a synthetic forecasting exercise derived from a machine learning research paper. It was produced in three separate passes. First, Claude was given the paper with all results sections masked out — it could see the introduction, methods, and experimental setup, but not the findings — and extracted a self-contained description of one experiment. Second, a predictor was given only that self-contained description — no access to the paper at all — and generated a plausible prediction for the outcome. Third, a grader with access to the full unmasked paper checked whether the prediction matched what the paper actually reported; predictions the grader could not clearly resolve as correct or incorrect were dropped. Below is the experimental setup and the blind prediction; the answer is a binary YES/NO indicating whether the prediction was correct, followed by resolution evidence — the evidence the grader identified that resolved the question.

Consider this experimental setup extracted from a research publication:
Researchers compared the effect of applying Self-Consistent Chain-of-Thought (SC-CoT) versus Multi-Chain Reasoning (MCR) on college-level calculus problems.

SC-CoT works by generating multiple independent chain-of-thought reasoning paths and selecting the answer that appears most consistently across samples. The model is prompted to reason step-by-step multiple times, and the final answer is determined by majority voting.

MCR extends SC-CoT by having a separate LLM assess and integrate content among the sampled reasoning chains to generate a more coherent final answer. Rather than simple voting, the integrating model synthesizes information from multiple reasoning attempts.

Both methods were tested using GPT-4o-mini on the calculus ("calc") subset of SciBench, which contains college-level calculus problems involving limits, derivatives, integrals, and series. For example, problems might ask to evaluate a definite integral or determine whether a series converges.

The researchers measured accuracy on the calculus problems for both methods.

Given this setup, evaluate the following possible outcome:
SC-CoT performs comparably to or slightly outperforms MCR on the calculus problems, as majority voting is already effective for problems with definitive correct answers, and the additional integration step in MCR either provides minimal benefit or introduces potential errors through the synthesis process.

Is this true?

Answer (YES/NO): NO